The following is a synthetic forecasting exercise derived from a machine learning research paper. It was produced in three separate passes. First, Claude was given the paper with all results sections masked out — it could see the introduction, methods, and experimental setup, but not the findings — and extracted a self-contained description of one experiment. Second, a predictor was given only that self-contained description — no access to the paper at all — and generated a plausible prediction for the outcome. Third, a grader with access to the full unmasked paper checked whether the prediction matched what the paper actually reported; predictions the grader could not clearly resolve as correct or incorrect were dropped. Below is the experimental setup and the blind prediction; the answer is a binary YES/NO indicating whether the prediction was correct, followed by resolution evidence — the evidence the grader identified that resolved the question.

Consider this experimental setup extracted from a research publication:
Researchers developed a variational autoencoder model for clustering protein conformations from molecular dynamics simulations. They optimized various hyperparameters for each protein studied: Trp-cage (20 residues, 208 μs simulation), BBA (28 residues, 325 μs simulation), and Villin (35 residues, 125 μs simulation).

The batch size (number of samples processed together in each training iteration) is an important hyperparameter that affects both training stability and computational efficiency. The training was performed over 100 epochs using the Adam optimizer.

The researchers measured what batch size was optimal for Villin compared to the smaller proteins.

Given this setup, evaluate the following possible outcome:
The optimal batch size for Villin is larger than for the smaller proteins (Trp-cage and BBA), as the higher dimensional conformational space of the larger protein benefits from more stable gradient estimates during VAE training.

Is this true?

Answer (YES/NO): NO